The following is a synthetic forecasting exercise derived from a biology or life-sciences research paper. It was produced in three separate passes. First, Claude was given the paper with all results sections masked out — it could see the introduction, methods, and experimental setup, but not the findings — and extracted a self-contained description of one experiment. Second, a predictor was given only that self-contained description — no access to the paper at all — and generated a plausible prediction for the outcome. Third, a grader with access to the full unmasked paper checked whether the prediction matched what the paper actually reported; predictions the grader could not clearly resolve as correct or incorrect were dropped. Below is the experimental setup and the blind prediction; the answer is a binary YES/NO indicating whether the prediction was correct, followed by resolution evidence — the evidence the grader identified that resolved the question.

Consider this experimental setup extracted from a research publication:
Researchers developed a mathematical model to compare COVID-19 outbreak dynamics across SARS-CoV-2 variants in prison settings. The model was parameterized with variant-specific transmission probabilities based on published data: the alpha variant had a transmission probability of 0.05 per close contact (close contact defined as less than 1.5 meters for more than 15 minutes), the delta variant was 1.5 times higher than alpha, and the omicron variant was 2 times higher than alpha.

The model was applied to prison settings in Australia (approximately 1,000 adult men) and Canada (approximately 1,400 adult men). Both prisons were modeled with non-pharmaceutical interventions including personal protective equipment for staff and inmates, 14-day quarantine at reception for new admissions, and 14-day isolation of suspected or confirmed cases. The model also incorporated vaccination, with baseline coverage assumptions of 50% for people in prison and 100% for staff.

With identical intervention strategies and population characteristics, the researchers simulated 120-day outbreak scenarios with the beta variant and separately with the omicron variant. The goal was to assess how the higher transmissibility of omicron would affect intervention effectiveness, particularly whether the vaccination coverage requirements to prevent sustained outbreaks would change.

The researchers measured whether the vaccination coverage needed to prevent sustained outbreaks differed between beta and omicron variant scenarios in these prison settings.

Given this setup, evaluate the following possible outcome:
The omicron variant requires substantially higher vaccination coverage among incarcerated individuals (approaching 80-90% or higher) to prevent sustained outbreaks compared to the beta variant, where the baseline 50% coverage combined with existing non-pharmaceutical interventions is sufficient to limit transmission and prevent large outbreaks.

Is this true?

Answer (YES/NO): YES